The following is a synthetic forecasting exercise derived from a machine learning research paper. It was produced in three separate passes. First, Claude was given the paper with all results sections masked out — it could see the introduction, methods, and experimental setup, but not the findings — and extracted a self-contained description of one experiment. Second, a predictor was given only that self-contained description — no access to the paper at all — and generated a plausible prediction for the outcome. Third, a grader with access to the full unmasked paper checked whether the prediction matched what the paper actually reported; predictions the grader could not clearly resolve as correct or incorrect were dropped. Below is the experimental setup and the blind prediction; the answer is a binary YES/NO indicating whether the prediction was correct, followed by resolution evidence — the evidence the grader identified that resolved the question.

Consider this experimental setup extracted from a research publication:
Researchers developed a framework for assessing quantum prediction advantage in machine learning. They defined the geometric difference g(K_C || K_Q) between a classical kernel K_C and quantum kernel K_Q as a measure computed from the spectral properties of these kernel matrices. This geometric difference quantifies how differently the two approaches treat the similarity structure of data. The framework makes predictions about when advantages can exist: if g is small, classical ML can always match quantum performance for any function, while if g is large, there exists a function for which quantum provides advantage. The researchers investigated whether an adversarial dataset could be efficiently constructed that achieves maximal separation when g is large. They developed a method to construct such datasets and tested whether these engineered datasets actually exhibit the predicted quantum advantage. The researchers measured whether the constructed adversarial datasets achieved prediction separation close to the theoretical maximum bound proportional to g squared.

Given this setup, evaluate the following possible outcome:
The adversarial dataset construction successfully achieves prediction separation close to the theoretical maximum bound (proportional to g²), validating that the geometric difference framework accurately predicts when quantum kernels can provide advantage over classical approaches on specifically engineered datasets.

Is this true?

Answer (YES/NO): YES